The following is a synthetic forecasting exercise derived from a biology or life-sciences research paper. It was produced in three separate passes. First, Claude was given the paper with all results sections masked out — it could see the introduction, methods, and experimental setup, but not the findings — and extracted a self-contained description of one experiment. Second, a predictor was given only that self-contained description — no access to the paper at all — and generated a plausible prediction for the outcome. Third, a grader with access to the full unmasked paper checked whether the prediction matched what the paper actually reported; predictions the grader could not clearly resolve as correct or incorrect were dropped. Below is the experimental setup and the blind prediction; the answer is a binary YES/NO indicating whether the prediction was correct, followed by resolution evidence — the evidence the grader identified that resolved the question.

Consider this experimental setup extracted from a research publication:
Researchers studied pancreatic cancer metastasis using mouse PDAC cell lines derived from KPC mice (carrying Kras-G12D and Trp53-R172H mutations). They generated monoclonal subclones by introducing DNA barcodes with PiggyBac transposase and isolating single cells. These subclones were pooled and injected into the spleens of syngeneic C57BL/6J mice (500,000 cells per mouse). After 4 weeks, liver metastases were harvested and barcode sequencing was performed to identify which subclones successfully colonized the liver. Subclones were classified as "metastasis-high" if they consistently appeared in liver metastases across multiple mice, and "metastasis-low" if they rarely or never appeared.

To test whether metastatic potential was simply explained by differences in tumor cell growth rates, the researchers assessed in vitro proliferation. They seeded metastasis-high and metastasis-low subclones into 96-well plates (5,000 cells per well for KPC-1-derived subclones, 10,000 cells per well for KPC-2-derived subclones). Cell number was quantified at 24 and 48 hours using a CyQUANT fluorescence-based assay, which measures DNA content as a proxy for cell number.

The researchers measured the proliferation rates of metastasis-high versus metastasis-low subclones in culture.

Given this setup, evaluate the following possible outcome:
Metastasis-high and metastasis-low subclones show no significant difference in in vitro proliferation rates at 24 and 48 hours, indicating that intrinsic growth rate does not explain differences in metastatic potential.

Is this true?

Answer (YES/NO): YES